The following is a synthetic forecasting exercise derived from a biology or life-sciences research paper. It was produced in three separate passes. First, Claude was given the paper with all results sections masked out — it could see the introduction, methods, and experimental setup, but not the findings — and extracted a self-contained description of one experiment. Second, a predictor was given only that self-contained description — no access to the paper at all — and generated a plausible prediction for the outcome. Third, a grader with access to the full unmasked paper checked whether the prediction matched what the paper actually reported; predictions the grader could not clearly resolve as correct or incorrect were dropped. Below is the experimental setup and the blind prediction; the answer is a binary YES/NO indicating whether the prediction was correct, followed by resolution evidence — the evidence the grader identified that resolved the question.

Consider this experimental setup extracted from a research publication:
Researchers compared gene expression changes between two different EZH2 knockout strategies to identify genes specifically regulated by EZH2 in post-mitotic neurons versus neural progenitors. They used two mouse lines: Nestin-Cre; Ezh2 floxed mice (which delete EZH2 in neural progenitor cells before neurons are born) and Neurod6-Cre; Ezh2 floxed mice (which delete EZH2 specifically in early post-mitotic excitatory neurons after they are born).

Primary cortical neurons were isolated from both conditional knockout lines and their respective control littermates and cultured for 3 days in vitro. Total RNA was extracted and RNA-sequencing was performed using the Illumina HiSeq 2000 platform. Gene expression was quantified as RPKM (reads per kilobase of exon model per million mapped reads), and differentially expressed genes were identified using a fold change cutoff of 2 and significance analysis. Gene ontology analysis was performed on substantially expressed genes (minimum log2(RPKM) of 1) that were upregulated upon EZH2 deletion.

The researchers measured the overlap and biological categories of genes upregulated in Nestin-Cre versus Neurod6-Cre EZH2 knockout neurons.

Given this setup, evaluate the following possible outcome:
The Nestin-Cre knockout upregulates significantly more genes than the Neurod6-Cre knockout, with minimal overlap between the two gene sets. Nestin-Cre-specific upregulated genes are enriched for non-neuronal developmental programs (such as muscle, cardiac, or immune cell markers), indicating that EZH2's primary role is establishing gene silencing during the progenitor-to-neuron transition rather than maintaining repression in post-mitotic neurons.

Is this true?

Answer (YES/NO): NO